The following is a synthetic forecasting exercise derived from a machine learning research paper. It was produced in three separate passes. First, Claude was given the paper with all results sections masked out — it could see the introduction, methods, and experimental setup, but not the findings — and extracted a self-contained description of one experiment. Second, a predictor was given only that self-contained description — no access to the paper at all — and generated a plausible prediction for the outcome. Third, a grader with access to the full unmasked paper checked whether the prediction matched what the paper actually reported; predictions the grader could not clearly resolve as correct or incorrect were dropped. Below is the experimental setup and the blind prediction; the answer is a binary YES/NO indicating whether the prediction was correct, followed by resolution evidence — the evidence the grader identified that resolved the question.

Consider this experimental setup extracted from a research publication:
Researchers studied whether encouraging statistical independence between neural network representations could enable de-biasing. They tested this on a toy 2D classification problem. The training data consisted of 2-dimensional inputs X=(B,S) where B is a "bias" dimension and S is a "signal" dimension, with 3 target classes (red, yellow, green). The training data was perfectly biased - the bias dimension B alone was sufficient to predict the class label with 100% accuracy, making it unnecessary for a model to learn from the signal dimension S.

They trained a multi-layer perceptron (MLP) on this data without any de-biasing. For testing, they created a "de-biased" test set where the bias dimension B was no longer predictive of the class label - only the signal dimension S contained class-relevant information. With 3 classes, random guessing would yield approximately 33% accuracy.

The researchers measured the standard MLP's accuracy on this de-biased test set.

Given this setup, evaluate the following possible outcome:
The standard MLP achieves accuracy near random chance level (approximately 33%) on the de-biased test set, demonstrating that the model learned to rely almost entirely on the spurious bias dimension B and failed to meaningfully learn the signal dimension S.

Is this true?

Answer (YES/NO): NO